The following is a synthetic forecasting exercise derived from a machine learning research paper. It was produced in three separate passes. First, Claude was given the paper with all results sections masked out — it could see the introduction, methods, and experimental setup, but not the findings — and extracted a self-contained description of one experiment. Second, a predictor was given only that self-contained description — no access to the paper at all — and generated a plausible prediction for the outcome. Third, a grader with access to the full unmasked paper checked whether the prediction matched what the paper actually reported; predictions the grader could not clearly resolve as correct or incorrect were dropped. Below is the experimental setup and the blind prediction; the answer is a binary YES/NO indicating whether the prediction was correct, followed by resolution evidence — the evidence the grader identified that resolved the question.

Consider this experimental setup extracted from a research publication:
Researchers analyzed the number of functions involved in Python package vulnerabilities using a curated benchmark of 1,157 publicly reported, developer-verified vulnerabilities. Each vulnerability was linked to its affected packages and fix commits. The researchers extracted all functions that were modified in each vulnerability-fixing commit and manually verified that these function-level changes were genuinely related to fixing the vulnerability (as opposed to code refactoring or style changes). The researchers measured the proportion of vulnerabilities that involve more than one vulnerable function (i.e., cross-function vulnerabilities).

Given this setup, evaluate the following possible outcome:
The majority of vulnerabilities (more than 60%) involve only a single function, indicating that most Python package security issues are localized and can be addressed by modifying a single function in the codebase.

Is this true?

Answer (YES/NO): NO